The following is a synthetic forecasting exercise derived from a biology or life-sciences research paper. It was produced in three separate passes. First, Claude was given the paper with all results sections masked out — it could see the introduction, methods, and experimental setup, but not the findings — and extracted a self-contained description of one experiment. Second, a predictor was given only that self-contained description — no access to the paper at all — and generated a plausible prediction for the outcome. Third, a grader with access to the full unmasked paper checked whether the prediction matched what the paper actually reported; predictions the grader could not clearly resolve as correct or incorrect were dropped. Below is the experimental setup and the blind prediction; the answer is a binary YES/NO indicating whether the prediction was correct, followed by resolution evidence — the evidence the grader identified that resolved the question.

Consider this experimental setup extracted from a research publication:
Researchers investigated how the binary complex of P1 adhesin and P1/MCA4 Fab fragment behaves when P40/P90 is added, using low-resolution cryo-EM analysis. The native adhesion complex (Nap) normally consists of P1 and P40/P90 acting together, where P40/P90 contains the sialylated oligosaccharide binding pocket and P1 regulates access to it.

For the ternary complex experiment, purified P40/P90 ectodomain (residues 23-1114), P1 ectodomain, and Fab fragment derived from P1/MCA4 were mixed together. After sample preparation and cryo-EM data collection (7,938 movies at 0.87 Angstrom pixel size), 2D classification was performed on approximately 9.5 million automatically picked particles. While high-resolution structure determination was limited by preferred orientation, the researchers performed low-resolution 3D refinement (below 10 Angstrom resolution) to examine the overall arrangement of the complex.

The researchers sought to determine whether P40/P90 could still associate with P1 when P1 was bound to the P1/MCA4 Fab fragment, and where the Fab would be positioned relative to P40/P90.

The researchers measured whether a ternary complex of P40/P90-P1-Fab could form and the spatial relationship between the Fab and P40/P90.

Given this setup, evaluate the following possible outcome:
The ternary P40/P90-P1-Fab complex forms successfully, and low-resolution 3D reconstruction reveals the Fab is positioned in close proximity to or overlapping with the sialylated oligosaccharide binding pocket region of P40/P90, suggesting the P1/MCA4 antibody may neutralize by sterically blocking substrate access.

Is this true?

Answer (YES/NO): NO